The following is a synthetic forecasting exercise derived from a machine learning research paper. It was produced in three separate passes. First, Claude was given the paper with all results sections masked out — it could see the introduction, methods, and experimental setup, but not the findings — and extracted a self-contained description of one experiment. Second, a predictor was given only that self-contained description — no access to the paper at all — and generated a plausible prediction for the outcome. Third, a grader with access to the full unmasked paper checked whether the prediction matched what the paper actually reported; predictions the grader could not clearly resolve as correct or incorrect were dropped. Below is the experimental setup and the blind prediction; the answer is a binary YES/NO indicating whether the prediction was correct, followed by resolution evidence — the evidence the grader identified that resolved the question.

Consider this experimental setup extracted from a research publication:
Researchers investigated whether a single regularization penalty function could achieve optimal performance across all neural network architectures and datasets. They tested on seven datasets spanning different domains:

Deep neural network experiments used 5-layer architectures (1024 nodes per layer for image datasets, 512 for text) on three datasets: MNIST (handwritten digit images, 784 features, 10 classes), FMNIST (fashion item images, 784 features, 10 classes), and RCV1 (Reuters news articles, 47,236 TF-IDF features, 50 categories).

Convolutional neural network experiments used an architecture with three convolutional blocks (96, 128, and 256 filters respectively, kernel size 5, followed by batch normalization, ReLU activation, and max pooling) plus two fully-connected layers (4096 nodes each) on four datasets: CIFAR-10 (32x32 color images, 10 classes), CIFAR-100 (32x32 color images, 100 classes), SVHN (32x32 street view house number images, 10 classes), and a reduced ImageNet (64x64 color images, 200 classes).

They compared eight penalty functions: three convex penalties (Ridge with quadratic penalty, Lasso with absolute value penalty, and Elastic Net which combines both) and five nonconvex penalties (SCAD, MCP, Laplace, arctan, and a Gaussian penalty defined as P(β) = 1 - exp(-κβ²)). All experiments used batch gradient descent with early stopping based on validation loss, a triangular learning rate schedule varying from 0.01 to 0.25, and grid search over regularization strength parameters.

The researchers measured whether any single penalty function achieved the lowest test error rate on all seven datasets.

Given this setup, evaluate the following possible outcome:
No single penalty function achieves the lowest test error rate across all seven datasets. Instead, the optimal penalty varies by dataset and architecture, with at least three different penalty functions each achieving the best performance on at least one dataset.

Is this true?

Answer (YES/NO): YES